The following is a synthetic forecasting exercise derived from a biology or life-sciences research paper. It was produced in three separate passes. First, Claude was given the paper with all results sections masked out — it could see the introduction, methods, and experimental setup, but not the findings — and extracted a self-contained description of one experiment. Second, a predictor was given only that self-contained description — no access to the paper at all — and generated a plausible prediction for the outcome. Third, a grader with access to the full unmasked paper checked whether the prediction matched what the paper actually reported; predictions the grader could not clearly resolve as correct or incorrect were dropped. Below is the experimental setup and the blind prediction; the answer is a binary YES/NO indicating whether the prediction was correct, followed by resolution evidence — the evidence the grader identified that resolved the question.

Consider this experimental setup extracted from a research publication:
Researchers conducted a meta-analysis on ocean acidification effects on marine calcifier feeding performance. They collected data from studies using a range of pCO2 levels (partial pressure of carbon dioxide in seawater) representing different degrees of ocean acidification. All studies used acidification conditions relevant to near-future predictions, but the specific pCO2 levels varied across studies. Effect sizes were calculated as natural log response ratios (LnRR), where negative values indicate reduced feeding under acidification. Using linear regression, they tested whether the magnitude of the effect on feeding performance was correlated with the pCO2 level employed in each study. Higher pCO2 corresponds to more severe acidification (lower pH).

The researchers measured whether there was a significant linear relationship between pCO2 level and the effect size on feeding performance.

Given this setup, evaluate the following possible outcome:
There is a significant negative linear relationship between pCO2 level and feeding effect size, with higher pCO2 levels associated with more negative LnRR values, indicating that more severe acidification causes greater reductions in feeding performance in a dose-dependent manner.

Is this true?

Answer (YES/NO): NO